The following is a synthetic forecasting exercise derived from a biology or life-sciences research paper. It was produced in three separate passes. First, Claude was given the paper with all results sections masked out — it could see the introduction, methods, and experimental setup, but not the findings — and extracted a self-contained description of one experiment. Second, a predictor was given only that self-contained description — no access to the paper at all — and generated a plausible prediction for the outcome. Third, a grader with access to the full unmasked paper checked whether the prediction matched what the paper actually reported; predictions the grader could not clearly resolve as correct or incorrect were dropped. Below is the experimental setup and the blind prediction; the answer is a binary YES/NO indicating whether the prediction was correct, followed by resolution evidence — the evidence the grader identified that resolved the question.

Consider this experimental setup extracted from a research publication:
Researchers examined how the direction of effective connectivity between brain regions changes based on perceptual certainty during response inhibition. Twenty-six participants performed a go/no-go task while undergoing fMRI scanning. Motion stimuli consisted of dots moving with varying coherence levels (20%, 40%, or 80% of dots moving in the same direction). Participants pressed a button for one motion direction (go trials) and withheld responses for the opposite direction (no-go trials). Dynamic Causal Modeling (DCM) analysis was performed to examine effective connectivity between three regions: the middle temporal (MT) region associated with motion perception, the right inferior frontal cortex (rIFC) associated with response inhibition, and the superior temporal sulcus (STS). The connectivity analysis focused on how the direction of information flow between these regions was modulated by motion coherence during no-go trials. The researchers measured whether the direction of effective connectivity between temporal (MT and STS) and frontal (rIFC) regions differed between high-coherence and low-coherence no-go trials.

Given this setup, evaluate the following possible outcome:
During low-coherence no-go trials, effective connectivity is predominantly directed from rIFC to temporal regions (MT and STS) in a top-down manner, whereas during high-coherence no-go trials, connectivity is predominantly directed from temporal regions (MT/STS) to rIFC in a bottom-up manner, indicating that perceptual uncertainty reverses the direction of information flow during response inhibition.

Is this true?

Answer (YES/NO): YES